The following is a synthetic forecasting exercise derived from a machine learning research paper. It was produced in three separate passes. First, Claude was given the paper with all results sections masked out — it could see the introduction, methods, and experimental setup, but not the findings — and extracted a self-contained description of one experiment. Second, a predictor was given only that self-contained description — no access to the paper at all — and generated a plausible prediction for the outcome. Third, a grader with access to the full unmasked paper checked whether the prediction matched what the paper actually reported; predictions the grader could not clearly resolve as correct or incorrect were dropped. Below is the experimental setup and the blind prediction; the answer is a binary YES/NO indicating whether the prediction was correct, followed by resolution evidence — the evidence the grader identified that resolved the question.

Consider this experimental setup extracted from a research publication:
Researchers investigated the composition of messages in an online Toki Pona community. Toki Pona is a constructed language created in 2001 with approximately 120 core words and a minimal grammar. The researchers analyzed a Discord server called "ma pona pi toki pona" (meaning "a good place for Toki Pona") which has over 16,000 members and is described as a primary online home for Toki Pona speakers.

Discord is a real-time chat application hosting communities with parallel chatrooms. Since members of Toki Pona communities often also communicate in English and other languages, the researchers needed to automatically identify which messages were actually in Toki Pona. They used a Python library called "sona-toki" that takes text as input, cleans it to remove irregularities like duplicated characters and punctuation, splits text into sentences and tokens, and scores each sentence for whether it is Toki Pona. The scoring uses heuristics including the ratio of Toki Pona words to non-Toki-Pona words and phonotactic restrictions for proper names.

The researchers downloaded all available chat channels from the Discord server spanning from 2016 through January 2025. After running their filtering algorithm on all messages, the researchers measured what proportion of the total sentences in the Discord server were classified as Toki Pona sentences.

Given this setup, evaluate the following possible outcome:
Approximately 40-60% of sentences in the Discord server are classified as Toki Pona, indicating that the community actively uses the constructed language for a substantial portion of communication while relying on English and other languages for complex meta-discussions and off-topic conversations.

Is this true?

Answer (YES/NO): NO